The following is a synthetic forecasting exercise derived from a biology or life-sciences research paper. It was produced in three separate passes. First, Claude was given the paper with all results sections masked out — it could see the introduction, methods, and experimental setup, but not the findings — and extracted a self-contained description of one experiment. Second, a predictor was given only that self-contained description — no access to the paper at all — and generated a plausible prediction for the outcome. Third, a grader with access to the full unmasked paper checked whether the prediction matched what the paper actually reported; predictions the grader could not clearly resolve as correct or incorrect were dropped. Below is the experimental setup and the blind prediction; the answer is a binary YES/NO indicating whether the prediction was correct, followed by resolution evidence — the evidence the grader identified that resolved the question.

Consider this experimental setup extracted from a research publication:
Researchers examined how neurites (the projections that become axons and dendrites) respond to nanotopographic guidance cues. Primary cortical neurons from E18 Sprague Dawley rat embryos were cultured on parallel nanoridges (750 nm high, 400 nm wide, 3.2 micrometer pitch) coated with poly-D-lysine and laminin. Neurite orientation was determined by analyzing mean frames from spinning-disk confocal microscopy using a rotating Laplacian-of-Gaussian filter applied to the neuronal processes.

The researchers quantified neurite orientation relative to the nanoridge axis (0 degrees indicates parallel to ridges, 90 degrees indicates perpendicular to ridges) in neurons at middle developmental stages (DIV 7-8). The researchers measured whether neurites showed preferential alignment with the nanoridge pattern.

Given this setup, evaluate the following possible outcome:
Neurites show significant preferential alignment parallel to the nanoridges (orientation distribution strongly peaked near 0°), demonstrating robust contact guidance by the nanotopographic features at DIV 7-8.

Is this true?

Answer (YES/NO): NO